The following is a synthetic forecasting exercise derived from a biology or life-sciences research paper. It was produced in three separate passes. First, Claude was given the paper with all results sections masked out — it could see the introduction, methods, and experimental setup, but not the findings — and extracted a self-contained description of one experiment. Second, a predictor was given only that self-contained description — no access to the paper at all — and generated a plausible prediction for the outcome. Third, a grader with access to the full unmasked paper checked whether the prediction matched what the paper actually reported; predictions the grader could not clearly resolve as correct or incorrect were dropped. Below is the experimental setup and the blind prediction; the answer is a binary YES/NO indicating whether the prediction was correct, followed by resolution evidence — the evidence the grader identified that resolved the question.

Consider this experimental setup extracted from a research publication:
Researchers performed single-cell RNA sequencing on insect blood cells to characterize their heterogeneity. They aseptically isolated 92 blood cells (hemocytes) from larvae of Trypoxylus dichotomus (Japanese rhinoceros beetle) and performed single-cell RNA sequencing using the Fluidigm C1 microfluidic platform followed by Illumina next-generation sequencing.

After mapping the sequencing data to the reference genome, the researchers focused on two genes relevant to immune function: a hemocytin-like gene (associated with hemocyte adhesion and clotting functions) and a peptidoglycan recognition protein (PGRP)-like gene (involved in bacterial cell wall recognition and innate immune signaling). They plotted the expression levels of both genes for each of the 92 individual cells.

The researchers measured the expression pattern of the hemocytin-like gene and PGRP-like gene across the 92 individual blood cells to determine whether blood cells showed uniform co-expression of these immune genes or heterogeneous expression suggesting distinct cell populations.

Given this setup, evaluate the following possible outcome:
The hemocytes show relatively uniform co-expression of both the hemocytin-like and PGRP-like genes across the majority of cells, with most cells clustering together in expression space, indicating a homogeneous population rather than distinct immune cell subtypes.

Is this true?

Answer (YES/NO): NO